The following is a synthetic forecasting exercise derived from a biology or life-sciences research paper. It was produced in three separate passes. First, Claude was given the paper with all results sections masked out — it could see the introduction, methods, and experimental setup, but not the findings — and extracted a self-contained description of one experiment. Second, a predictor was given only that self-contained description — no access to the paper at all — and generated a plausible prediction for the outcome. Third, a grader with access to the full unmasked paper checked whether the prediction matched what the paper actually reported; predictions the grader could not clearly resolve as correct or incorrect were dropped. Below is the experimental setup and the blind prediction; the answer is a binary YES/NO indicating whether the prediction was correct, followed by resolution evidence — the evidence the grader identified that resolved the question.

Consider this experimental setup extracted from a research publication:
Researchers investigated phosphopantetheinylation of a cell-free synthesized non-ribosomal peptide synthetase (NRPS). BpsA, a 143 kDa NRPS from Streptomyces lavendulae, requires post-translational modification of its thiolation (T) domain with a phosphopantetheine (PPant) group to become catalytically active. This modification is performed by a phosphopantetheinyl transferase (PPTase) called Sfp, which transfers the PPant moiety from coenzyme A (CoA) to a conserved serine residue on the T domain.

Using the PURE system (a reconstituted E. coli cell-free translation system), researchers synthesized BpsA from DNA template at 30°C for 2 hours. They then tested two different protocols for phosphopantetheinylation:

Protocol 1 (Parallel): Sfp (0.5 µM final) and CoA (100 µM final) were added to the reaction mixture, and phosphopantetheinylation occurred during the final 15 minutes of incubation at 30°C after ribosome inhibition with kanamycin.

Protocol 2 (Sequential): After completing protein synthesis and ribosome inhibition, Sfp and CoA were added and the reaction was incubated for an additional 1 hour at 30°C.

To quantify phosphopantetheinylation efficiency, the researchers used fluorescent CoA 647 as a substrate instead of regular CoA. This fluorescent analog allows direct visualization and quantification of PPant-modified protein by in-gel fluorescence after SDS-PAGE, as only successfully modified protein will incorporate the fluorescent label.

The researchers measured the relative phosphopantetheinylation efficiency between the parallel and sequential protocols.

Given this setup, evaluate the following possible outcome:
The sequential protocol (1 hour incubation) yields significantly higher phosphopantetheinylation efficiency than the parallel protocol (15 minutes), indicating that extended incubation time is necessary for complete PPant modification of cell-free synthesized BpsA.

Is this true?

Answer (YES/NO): NO